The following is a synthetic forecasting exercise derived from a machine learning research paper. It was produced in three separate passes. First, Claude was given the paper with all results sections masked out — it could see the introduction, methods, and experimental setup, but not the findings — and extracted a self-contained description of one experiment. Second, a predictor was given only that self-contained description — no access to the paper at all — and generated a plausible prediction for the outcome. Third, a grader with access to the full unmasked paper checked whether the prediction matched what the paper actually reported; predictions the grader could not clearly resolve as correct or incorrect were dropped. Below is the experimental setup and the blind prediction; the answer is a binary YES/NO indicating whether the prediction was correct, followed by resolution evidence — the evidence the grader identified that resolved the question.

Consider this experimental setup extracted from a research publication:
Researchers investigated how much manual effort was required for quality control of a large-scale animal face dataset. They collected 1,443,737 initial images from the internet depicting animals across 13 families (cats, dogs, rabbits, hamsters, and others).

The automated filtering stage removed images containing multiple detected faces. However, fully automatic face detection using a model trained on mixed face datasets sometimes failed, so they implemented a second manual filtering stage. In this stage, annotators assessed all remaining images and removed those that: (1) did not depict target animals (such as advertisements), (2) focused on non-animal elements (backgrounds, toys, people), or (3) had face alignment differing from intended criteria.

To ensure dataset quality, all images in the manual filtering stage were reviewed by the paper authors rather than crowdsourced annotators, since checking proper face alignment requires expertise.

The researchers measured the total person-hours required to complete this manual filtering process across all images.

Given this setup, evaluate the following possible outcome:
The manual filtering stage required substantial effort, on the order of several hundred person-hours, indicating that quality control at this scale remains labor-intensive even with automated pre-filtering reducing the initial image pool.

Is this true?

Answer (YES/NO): NO